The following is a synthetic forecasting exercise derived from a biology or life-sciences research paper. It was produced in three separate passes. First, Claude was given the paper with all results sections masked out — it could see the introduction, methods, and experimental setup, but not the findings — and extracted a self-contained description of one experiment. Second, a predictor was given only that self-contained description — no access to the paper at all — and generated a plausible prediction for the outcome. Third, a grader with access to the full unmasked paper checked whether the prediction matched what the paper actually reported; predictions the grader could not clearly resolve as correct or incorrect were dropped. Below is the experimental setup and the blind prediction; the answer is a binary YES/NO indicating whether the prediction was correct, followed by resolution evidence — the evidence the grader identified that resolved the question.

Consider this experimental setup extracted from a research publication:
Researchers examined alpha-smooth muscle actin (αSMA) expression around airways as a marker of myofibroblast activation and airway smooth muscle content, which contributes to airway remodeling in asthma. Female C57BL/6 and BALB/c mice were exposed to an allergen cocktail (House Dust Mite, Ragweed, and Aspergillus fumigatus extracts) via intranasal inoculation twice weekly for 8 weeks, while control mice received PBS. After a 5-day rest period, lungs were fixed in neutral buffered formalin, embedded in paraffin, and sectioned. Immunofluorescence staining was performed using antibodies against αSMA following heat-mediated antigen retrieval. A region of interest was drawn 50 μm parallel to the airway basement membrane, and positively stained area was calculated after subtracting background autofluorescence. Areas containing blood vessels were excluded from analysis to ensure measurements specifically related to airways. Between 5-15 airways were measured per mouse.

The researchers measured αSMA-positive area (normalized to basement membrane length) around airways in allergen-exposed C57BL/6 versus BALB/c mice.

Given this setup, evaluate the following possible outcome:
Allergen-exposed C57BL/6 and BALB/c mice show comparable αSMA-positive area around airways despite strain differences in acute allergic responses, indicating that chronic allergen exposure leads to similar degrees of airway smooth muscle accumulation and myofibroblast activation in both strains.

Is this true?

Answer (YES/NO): YES